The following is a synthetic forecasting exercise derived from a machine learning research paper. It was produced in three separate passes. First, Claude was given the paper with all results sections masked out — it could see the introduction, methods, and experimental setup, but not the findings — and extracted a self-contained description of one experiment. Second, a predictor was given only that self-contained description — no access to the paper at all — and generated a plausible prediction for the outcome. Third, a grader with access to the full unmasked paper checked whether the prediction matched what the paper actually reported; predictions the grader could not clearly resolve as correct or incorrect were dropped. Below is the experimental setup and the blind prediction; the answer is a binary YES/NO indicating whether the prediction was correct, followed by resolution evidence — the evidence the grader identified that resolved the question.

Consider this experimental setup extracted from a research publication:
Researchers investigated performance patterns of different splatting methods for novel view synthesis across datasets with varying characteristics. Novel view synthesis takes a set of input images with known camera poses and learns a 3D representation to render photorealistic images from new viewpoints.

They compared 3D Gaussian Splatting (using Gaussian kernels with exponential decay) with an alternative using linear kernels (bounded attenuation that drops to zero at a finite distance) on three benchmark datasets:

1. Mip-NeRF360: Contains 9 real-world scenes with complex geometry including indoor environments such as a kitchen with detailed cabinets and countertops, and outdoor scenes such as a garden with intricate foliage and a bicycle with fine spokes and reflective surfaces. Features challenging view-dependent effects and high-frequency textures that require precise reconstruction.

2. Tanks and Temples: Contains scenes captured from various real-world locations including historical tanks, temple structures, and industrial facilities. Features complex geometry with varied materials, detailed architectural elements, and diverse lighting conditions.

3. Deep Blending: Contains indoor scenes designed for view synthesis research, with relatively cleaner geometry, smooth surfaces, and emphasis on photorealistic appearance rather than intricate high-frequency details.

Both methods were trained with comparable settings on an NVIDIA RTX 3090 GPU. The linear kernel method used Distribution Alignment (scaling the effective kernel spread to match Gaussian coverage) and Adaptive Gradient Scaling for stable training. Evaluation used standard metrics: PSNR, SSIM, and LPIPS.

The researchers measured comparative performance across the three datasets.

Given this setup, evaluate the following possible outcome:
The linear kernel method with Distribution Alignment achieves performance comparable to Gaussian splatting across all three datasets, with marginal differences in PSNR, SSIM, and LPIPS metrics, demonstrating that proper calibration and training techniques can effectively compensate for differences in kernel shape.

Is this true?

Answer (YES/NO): NO